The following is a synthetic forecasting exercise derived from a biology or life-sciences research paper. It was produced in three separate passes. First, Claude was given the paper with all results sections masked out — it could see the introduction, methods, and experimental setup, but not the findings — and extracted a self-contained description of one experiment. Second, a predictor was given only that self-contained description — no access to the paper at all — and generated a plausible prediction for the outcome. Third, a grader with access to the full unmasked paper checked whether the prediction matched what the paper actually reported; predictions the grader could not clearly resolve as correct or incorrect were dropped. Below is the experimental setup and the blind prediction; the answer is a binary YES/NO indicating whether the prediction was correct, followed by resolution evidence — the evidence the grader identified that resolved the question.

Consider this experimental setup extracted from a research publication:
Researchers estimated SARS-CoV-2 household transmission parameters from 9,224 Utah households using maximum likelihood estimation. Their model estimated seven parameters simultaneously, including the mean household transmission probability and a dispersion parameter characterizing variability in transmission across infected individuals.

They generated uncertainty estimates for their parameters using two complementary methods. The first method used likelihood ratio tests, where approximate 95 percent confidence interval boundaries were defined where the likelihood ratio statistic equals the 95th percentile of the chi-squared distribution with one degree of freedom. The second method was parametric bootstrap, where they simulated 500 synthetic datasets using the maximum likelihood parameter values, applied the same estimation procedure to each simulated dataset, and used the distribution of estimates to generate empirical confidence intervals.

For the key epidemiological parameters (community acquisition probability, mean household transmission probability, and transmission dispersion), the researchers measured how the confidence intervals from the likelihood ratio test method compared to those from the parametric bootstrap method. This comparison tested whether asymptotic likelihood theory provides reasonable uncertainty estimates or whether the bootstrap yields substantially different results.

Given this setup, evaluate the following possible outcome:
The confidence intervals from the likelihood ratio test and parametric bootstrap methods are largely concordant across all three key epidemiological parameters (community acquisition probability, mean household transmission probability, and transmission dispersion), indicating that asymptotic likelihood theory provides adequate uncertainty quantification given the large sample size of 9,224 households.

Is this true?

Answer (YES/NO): YES